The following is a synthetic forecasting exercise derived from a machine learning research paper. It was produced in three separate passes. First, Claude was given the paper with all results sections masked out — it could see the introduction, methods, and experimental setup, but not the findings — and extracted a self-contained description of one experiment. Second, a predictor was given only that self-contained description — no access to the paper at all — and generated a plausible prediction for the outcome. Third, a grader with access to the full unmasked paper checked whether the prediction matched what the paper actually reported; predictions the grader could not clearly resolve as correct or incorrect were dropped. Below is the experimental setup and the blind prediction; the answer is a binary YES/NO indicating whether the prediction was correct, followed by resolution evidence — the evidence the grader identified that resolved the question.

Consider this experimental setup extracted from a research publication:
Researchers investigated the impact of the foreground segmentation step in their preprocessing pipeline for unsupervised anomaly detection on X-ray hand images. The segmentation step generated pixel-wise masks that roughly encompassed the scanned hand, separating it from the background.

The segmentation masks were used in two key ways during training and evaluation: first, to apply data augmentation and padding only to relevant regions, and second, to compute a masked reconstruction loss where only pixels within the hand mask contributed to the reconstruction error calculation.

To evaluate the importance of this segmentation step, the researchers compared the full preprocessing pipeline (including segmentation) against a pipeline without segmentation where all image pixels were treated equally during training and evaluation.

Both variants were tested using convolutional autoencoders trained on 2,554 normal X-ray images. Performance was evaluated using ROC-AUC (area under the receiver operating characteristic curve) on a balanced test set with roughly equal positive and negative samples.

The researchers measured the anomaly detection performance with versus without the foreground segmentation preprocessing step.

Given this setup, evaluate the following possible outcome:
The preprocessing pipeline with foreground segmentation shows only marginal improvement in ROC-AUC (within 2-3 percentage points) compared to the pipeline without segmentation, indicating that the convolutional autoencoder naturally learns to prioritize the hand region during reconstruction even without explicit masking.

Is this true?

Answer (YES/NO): NO